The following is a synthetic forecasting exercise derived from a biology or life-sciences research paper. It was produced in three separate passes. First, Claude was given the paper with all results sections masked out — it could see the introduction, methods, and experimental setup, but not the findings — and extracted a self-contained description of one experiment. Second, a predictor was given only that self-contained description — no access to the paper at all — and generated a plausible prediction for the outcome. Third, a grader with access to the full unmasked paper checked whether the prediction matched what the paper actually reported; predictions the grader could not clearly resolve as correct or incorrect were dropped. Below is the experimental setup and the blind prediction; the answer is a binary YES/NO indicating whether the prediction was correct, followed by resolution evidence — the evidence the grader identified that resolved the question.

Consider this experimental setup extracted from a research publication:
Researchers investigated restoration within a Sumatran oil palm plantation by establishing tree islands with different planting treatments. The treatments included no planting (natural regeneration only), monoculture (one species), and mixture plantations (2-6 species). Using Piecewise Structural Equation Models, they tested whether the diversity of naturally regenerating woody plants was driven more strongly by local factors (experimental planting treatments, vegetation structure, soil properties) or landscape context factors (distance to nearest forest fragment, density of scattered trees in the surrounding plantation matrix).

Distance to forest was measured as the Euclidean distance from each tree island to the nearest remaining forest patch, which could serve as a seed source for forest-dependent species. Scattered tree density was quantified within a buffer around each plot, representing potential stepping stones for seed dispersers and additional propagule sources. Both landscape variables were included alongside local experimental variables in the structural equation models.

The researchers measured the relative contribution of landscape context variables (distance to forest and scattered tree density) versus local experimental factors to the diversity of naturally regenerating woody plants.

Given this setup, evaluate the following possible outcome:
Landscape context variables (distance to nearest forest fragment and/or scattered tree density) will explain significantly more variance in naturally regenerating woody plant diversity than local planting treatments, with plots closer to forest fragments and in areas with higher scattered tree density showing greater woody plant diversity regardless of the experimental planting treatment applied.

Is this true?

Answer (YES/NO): NO